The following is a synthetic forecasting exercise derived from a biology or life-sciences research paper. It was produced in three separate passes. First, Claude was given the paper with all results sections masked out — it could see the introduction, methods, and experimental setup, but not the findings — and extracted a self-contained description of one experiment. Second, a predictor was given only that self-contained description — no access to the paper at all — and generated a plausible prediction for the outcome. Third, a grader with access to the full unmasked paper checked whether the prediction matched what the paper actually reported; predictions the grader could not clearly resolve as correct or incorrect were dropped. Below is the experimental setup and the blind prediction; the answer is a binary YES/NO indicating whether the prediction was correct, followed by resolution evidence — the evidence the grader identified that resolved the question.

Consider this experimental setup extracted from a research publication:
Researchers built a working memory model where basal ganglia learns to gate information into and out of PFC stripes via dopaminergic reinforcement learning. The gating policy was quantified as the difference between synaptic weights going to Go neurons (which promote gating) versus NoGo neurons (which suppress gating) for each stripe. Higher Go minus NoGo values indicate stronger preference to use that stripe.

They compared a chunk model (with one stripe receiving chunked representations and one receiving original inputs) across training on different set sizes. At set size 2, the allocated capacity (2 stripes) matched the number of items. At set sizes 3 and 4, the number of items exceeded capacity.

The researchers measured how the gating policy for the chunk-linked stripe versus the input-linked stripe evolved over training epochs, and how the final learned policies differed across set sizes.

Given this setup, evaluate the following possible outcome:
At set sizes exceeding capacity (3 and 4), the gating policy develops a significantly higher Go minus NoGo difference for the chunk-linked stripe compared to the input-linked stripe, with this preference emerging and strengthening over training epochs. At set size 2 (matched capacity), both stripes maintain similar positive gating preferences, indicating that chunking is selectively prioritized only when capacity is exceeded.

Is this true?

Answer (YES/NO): NO